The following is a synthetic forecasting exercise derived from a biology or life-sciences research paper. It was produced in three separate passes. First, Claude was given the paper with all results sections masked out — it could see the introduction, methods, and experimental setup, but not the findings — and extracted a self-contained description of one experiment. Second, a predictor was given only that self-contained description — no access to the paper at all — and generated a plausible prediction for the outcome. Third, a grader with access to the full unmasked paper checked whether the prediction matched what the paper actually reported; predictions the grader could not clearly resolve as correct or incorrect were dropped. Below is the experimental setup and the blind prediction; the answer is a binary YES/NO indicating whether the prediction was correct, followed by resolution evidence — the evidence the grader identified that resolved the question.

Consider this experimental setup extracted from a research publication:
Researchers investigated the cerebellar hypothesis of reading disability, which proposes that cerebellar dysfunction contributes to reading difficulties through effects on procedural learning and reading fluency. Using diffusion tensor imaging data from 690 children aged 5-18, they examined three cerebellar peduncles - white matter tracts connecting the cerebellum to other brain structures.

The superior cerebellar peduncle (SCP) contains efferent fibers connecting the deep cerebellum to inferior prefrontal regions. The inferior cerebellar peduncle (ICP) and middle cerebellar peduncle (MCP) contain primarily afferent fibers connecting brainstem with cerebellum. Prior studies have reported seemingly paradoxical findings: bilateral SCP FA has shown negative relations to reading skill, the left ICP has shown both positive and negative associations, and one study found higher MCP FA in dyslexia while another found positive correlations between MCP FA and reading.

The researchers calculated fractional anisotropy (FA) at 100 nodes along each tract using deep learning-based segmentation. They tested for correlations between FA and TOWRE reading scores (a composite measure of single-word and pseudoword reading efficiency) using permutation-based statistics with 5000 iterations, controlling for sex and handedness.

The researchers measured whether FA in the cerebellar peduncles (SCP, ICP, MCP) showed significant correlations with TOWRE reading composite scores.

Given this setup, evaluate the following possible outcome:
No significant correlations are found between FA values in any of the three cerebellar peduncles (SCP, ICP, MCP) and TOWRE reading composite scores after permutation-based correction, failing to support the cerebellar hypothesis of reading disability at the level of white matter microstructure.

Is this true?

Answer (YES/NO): NO